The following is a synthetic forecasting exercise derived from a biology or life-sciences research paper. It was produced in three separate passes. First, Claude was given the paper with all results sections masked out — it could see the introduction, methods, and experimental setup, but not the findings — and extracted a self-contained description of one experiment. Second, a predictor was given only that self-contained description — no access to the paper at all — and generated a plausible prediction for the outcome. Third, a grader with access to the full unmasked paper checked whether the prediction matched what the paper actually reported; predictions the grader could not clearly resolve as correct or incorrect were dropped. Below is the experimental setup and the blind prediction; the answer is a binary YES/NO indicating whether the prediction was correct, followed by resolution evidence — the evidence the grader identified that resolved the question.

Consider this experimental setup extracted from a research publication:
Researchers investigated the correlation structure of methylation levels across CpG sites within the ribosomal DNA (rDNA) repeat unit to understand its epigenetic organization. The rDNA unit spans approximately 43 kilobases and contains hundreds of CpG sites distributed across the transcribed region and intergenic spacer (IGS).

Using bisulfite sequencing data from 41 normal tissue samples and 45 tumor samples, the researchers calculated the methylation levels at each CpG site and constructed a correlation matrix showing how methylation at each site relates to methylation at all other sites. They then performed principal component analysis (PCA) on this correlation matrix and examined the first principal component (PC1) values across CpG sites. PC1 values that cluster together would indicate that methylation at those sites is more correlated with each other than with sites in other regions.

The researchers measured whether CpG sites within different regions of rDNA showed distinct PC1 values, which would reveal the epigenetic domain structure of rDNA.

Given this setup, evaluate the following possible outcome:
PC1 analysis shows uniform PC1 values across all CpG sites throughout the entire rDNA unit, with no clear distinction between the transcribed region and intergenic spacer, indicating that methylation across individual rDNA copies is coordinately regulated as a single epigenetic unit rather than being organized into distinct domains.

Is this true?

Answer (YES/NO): NO